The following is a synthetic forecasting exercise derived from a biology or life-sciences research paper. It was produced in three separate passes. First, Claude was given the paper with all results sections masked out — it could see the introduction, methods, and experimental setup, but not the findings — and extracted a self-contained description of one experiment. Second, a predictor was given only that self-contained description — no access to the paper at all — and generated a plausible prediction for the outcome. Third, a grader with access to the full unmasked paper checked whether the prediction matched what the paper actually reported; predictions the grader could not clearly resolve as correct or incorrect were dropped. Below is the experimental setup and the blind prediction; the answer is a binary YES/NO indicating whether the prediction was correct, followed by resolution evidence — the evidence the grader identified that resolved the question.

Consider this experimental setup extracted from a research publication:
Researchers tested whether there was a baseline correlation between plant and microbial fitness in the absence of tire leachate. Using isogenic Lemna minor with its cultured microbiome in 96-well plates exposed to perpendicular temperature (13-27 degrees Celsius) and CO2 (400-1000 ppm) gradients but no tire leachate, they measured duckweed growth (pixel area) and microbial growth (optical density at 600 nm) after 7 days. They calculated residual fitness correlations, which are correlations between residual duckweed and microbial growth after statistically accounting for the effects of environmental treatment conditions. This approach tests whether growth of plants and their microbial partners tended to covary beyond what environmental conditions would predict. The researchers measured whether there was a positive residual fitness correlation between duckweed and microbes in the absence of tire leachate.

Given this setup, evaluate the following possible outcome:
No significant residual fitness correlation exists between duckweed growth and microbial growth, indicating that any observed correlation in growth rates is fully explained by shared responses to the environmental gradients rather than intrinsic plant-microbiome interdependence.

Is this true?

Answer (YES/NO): NO